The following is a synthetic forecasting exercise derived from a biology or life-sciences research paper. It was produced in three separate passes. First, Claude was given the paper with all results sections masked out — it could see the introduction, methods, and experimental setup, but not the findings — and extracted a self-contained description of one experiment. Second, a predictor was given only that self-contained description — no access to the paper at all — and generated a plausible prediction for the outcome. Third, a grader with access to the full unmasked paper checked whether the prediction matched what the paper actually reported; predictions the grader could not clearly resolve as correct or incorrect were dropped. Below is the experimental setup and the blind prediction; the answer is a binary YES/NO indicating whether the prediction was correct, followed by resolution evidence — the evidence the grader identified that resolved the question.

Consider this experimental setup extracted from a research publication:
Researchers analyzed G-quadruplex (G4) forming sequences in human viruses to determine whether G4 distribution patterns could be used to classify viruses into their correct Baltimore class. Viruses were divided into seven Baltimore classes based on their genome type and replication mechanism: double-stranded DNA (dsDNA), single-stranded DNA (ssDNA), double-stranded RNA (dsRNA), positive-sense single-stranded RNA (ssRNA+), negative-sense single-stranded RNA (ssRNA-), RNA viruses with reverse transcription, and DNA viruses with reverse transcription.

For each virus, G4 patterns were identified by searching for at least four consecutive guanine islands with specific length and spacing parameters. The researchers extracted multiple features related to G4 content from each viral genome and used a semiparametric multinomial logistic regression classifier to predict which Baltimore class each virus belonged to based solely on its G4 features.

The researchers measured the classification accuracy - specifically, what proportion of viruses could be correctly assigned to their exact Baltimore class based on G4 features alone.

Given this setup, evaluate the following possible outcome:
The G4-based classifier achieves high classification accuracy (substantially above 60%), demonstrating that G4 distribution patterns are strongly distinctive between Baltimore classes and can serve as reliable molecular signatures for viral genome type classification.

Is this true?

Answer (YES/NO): NO